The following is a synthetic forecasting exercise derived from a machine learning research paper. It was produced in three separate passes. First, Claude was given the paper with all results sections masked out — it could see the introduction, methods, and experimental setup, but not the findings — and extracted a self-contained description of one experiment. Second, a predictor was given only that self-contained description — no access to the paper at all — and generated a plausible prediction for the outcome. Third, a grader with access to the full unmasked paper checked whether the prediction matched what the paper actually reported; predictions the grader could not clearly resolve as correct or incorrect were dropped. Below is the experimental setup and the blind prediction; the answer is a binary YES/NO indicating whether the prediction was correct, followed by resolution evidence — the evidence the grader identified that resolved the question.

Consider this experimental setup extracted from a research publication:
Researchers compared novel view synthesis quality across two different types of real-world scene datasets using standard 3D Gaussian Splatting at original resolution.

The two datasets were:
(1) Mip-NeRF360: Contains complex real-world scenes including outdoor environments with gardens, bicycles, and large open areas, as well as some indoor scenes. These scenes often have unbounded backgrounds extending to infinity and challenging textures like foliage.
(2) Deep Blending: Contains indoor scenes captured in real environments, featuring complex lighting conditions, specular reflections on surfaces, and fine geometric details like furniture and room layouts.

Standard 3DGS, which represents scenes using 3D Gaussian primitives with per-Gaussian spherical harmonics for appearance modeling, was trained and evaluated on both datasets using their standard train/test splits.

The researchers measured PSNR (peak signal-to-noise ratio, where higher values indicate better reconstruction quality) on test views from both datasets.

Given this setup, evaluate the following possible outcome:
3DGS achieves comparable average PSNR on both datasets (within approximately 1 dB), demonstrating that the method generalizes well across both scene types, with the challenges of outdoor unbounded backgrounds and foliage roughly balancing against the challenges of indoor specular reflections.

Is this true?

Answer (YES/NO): YES